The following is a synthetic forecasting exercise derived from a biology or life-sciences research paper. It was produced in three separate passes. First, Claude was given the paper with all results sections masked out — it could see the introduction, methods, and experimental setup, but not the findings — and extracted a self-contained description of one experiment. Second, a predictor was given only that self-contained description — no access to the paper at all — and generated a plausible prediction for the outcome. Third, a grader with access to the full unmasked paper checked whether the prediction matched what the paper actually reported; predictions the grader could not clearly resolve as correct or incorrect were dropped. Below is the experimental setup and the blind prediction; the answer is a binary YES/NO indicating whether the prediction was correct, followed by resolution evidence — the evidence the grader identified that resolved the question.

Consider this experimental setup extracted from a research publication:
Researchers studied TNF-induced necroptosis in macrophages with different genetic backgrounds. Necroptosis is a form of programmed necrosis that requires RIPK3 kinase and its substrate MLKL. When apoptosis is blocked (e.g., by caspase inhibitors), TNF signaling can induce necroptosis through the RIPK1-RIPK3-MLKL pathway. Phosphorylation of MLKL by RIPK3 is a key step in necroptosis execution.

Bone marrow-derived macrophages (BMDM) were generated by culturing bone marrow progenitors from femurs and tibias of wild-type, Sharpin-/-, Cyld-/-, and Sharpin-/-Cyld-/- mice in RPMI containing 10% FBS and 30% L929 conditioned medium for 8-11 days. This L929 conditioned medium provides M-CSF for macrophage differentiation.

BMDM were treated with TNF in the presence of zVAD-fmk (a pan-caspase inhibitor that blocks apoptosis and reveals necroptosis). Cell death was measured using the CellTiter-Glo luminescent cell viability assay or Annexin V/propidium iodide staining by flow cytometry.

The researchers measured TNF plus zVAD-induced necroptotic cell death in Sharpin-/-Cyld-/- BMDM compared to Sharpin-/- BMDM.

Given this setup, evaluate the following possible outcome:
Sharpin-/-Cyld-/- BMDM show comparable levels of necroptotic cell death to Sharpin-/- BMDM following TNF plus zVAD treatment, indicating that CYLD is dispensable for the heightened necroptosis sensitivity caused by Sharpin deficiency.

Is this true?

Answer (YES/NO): NO